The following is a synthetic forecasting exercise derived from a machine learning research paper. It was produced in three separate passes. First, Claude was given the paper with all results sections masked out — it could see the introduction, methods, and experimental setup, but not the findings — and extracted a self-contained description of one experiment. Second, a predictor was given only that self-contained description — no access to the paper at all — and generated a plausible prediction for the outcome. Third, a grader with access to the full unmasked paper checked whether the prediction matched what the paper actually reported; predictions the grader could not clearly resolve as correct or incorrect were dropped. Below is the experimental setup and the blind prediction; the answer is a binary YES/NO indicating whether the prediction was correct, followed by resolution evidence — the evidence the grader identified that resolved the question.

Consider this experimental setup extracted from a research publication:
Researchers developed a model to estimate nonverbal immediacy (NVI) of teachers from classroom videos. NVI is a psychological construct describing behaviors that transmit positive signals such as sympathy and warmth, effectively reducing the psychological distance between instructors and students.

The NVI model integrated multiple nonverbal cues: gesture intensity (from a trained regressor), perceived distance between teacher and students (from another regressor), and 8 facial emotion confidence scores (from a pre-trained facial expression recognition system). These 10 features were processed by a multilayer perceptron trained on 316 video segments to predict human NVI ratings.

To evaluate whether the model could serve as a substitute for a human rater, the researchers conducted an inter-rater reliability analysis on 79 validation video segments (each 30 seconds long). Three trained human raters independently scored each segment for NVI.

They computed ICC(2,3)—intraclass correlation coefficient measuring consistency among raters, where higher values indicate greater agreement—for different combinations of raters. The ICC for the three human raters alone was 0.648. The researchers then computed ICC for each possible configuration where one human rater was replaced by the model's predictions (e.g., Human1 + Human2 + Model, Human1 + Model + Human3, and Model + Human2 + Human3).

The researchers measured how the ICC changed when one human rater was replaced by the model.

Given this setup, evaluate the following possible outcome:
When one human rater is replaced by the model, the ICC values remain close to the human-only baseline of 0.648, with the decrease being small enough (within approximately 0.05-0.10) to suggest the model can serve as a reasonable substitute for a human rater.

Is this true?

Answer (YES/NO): YES